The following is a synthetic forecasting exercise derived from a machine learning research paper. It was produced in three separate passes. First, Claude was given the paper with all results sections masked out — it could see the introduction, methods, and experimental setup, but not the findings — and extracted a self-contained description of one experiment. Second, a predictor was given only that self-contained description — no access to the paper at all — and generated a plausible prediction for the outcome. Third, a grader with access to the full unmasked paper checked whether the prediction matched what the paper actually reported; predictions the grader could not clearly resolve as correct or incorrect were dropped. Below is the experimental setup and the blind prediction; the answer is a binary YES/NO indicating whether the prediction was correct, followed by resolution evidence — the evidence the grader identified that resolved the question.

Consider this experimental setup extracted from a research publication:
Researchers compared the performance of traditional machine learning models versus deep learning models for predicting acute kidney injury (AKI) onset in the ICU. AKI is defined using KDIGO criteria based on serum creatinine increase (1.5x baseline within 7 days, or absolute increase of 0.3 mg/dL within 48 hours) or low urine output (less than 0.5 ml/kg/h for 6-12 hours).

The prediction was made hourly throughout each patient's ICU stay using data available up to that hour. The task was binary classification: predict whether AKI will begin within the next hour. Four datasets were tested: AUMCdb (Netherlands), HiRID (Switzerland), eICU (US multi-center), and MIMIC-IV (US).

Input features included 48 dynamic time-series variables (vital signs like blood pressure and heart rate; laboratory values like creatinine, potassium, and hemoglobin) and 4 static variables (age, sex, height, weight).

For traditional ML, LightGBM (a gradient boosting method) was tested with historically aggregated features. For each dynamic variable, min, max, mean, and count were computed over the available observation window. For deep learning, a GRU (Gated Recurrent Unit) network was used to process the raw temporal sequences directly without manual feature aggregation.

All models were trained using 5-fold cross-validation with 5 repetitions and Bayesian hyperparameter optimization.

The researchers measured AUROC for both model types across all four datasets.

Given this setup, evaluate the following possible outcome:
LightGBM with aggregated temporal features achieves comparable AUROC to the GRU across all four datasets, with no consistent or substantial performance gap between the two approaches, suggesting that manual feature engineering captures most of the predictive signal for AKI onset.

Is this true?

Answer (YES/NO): NO